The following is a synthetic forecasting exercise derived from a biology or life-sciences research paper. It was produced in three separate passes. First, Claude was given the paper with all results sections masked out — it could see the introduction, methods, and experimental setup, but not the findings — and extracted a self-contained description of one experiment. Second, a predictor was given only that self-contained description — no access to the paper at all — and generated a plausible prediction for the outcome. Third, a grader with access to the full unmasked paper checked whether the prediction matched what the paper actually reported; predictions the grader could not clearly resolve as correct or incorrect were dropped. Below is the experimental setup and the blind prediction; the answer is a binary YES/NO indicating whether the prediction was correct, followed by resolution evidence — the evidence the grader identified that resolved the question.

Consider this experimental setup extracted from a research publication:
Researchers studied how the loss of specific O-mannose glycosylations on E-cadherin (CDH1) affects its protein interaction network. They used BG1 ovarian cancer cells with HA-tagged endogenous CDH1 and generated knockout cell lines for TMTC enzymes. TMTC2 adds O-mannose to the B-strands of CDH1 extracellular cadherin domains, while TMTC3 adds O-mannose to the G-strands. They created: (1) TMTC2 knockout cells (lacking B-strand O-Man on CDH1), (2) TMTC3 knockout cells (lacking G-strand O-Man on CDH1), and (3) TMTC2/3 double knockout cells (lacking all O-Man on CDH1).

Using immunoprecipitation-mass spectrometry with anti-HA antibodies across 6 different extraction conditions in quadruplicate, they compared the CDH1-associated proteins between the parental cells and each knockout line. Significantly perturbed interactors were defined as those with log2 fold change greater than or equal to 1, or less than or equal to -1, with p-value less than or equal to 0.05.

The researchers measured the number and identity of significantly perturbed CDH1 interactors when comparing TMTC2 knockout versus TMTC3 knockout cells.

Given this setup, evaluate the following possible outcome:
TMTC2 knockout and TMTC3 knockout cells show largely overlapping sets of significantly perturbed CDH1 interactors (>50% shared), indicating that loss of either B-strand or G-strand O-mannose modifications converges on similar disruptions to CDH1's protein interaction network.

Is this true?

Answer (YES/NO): NO